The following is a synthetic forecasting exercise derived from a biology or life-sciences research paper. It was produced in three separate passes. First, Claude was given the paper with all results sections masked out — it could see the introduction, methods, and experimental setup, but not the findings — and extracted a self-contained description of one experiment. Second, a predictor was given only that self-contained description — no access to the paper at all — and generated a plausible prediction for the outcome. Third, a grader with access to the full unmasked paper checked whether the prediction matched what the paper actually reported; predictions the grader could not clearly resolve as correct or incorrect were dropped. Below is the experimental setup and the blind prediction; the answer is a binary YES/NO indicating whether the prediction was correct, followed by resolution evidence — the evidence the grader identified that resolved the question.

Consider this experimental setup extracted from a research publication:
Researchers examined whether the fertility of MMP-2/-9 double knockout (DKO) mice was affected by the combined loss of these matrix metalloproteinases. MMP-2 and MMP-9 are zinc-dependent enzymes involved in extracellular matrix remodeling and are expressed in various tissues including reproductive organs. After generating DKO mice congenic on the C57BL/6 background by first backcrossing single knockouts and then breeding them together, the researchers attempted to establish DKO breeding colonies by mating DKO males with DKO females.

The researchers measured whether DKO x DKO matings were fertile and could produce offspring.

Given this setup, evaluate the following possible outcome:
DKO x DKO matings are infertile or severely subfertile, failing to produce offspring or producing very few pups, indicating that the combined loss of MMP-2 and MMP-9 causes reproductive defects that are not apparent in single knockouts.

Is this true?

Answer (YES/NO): YES